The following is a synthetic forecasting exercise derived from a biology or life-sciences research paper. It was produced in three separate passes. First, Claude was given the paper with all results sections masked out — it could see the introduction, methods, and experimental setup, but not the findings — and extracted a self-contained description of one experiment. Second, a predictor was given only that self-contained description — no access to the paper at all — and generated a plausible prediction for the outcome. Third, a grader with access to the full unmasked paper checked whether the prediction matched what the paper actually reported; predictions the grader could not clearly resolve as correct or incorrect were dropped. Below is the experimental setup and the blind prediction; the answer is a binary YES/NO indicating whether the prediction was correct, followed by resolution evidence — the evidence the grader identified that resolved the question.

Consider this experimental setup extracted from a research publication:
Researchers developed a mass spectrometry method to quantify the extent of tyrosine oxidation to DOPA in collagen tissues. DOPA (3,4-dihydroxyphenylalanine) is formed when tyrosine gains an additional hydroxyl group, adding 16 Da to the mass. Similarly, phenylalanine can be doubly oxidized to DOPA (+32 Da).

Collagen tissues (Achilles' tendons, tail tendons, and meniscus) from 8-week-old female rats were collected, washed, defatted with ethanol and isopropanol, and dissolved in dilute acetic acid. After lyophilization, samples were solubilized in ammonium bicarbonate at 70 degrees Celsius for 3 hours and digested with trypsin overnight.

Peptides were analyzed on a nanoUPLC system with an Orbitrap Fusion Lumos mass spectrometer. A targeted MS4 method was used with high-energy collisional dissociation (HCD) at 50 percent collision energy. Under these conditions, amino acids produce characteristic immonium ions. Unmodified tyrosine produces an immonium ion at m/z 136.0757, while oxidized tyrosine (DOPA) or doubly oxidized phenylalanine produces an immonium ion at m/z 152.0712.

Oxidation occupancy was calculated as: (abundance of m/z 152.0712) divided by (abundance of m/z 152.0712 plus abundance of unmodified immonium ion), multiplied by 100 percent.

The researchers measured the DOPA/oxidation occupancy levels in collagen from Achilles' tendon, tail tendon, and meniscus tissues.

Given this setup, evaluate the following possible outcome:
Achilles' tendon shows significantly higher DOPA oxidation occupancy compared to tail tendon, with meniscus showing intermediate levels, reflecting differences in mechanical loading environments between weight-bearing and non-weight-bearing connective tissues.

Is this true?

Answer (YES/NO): NO